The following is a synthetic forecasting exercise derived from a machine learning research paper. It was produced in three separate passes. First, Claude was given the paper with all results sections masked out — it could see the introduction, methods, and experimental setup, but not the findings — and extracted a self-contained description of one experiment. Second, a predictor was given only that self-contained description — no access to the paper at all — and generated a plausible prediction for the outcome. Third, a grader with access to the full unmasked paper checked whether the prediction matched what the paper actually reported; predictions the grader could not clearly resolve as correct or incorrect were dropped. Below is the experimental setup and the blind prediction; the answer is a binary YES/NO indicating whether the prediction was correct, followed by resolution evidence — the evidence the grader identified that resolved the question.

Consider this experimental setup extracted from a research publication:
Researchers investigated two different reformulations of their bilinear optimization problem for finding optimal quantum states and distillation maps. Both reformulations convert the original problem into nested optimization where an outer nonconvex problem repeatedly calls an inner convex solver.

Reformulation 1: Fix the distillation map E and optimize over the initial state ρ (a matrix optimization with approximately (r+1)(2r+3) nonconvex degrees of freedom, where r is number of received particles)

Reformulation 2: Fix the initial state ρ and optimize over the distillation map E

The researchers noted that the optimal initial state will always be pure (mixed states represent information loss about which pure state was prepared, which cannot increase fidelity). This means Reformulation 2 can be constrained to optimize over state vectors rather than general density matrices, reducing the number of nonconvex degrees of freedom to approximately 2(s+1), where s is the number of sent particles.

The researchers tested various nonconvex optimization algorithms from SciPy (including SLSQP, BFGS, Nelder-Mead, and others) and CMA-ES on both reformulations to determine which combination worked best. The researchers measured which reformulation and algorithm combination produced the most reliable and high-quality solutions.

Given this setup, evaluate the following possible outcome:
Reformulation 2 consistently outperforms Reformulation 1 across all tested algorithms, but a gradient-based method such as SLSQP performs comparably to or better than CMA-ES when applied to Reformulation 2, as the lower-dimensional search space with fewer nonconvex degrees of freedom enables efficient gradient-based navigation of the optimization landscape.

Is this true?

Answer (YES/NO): NO